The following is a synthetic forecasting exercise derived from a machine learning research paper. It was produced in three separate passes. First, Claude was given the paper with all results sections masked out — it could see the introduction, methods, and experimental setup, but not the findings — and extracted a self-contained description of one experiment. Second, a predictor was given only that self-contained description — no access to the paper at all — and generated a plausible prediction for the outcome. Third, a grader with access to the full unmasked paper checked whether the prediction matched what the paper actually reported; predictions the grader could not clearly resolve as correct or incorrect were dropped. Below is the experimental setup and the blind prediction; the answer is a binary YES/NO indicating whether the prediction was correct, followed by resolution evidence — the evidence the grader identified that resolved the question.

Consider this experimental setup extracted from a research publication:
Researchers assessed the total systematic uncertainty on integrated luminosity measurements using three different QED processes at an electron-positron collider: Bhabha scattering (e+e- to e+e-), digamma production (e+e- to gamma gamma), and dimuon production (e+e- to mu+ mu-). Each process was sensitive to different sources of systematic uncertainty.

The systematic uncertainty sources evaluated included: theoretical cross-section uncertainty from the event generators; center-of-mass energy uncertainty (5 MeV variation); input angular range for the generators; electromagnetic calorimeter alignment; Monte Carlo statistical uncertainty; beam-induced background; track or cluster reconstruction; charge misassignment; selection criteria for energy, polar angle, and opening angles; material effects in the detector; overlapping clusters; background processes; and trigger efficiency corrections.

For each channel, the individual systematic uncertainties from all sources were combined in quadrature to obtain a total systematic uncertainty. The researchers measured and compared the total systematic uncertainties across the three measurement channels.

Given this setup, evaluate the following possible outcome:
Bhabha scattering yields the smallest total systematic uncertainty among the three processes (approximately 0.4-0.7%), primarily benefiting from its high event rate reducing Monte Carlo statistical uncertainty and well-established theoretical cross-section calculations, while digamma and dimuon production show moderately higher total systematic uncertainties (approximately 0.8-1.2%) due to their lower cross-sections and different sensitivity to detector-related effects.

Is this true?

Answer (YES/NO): NO